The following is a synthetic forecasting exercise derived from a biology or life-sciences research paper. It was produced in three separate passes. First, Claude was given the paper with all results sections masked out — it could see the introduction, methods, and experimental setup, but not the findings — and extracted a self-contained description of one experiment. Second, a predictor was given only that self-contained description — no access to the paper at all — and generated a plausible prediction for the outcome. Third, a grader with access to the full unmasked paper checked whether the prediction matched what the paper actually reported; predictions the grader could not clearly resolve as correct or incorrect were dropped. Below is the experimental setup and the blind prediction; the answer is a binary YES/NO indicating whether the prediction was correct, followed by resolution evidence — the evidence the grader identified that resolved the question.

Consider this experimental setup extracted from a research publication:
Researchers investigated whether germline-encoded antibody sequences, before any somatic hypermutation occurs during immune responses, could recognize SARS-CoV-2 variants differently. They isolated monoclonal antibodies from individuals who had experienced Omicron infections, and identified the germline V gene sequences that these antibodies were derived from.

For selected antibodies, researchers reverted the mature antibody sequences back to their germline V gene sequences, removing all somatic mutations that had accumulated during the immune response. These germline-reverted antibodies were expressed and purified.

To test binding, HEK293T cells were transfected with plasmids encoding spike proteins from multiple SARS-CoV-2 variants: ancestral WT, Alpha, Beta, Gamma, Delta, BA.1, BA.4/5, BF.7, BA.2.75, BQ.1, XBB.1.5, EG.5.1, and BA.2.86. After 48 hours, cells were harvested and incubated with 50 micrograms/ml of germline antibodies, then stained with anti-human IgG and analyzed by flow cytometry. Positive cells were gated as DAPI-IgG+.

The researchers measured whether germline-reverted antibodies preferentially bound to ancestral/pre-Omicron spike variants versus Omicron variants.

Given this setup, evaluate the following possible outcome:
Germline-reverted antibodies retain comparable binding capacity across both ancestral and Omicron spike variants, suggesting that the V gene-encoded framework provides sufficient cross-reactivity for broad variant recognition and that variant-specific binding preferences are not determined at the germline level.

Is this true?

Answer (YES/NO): NO